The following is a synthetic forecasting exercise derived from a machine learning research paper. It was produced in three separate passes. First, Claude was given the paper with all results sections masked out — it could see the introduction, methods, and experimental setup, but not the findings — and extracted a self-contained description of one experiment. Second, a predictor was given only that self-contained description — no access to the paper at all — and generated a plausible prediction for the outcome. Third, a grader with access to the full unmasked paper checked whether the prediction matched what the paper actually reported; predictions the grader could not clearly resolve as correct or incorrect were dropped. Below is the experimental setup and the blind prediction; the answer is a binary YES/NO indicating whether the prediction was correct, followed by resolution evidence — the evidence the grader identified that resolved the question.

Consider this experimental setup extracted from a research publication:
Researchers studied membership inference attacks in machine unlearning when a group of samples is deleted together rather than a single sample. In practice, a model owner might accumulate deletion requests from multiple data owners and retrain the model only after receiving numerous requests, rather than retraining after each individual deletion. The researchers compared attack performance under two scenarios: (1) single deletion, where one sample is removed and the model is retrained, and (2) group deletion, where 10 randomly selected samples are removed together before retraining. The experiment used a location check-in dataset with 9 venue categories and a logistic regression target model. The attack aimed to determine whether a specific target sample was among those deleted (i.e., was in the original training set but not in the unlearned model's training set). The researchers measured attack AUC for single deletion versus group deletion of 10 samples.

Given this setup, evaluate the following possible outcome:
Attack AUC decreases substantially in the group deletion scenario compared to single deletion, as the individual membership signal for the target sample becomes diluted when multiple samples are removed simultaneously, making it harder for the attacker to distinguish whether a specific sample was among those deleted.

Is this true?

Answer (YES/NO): NO